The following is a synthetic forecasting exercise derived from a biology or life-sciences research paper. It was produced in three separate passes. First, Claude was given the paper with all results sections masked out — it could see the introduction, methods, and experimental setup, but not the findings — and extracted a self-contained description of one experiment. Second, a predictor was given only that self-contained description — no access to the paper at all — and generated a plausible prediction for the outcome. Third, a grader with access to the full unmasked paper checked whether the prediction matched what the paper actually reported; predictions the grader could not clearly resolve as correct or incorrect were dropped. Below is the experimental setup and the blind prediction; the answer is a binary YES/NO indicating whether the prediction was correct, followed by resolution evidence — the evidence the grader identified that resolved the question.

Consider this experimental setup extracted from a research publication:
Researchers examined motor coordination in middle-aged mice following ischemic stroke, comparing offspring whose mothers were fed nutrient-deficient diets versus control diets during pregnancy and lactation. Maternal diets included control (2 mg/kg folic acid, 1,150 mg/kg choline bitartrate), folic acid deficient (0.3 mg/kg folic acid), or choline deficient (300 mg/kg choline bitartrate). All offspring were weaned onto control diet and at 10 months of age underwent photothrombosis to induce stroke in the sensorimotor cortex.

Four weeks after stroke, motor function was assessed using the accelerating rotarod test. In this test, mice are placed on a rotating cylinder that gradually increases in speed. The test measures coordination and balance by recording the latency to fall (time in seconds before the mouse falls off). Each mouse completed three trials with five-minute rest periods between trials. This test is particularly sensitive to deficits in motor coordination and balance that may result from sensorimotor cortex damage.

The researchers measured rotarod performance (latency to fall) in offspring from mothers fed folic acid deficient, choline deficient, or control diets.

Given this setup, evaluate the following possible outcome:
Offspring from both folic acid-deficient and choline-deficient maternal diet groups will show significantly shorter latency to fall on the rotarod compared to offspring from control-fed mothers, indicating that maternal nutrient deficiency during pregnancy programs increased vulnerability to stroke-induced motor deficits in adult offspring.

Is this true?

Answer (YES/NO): NO